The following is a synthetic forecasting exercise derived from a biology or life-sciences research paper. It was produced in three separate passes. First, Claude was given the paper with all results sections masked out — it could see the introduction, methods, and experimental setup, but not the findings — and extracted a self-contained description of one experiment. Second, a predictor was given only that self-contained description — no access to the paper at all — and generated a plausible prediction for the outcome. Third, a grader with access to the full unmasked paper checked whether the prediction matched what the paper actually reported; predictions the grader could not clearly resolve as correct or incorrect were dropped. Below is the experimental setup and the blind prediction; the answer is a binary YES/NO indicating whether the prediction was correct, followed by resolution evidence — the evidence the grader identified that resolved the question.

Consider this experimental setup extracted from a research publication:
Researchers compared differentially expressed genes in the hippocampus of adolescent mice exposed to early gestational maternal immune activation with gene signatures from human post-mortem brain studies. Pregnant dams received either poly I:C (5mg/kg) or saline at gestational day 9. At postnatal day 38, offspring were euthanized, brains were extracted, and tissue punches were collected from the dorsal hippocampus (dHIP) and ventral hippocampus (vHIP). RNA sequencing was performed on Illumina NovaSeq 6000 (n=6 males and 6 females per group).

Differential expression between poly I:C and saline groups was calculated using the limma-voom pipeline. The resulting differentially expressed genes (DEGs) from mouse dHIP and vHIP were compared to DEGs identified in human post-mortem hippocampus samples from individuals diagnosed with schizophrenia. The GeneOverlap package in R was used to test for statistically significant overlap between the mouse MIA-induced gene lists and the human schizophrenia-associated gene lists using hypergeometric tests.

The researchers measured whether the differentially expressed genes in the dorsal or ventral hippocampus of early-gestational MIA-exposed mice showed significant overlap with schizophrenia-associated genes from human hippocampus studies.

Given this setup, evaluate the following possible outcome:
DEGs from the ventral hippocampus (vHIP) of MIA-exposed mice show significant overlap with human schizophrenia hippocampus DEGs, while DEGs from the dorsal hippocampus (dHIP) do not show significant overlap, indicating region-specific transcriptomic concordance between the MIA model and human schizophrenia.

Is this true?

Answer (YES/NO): NO